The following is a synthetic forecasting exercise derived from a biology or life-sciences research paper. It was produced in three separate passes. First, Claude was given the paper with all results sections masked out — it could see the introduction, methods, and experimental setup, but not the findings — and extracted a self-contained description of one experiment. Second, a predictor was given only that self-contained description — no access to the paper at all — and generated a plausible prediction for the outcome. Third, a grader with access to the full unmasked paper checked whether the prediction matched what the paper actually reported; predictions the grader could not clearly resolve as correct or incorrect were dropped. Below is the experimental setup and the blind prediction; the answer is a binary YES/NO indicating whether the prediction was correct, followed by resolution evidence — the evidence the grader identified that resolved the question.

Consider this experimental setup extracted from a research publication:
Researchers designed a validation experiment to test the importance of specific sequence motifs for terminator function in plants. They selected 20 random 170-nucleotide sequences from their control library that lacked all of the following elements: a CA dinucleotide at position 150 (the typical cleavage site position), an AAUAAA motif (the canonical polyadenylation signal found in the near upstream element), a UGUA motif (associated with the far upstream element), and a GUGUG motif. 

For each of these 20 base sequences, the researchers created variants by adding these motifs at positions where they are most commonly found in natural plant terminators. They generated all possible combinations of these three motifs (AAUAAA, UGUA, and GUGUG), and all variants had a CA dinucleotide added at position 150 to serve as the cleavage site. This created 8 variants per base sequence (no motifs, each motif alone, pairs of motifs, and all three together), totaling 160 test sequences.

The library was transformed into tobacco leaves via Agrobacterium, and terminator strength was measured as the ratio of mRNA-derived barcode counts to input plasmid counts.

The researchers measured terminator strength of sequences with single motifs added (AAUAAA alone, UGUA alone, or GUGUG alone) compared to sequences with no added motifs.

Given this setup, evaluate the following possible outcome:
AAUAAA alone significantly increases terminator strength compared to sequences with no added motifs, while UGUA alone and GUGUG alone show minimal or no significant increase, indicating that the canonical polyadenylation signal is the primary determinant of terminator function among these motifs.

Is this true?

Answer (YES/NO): NO